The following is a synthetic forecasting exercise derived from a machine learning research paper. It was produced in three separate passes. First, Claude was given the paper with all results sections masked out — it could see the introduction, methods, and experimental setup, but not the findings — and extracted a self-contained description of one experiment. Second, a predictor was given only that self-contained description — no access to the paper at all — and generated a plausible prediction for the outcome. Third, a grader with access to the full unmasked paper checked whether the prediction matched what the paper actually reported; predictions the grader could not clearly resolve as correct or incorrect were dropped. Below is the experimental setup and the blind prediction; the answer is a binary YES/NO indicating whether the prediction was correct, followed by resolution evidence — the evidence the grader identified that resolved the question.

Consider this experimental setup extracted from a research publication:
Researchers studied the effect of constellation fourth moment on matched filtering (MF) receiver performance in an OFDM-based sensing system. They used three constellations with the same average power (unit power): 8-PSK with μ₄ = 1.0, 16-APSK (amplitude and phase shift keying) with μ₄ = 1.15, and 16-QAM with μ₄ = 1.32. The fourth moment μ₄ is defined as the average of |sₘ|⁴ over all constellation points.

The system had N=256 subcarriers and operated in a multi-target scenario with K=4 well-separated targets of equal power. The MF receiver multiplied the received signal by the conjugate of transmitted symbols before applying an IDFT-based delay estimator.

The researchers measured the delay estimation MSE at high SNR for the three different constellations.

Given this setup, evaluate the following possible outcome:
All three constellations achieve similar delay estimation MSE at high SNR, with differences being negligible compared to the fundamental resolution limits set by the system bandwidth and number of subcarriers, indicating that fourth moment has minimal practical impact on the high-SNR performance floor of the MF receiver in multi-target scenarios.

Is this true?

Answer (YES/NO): NO